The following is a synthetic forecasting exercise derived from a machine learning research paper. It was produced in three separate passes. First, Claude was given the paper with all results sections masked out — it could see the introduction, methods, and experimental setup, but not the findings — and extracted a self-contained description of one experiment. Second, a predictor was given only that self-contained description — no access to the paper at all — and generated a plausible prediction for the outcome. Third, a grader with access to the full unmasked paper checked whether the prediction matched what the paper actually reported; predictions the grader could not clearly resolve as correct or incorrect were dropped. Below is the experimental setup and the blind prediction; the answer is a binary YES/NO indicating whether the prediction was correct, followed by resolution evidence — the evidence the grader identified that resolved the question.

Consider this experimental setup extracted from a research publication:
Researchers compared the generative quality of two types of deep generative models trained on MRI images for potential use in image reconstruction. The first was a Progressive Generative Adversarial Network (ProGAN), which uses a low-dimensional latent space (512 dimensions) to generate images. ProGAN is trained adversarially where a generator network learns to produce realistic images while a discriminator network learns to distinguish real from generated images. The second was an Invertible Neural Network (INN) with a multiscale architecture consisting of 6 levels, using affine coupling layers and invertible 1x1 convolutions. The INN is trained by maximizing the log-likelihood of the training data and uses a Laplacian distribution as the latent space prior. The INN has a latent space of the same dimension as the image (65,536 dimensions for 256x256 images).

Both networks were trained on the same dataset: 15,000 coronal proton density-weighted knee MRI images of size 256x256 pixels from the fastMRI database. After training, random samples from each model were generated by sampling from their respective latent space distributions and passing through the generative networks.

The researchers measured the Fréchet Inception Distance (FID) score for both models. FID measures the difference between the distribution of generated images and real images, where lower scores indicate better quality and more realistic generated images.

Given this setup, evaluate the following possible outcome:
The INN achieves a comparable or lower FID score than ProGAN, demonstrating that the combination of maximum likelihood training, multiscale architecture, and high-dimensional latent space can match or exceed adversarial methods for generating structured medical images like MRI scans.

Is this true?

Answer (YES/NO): NO